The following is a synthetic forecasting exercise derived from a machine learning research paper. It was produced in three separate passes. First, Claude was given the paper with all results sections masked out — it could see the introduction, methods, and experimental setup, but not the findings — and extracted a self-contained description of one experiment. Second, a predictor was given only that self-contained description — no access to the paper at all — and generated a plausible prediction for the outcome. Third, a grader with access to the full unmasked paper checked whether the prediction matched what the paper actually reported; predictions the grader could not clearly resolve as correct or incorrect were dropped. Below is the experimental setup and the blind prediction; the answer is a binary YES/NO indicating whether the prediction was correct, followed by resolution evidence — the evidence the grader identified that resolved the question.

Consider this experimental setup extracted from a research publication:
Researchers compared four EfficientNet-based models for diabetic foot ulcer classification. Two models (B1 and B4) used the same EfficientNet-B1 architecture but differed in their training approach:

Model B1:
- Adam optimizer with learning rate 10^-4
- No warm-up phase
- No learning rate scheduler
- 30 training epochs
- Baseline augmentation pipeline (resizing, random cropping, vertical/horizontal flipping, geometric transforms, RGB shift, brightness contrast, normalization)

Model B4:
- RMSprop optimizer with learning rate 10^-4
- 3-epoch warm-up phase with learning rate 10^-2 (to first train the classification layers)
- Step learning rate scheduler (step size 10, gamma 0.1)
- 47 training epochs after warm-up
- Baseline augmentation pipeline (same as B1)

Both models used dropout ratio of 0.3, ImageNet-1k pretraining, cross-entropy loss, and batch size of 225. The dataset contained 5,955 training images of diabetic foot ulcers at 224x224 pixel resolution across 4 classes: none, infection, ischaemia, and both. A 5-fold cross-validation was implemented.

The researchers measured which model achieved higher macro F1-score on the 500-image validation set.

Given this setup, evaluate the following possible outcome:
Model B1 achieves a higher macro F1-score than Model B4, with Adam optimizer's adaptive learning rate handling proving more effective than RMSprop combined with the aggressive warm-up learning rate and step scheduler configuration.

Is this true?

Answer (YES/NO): YES